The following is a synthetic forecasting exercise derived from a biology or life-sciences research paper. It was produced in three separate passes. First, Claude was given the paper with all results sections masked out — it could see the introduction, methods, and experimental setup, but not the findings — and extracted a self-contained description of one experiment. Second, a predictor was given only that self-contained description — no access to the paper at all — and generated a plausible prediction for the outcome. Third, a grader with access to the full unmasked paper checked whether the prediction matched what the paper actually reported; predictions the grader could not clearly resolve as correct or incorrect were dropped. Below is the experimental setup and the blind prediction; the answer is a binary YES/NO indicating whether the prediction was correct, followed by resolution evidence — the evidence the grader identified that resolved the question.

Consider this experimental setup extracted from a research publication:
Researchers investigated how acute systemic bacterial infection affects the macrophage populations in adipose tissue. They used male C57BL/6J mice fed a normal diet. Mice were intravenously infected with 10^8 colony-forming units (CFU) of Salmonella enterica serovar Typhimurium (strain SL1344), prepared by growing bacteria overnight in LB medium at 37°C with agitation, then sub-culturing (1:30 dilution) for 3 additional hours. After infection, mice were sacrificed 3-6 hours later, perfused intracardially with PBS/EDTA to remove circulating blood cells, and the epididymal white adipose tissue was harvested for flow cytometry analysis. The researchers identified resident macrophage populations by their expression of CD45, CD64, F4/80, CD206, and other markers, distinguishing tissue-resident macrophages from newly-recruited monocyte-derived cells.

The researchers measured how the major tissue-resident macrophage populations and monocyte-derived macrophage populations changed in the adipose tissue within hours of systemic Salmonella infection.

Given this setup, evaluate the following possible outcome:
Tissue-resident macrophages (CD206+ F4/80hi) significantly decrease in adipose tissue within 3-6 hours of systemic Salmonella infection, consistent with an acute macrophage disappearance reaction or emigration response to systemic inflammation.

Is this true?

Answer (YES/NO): YES